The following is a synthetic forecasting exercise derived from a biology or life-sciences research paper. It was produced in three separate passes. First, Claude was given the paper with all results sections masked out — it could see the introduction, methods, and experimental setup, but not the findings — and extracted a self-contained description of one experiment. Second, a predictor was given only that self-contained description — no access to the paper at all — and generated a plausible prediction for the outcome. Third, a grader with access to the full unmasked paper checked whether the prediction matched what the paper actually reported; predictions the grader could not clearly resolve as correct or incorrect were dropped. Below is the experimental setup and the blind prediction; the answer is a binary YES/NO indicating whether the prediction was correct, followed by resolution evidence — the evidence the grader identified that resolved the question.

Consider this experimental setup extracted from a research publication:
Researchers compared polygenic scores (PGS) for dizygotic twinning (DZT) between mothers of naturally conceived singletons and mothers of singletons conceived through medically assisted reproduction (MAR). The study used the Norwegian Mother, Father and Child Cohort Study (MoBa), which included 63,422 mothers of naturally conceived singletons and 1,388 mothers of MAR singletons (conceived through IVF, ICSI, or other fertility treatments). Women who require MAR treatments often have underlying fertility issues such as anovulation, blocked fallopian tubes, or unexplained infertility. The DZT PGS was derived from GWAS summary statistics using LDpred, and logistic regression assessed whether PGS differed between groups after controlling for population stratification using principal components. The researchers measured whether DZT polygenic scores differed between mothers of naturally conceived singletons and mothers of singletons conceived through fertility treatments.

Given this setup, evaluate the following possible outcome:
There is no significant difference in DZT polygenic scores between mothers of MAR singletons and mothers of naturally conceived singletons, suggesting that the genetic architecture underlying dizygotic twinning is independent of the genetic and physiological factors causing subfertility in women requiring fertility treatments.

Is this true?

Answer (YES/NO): YES